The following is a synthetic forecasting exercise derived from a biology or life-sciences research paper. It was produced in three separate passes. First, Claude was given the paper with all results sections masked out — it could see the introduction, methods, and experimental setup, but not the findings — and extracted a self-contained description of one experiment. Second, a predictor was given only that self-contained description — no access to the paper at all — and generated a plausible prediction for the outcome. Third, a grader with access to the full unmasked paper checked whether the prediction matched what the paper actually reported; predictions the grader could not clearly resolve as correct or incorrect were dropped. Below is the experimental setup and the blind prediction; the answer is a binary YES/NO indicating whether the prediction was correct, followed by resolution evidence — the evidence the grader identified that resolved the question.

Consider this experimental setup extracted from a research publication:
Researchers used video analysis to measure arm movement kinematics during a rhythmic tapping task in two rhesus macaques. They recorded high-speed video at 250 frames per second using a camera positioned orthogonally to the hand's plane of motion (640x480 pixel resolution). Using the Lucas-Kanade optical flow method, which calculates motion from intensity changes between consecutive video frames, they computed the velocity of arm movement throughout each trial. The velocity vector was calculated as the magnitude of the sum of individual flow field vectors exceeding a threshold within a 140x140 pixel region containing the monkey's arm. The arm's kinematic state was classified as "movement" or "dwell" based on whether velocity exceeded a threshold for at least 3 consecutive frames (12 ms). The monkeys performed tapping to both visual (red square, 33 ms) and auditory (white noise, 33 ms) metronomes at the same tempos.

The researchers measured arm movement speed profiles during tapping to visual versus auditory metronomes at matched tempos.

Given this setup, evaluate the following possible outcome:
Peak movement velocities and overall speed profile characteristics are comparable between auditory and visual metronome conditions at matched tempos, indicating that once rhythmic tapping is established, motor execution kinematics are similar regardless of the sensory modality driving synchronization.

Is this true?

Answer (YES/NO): YES